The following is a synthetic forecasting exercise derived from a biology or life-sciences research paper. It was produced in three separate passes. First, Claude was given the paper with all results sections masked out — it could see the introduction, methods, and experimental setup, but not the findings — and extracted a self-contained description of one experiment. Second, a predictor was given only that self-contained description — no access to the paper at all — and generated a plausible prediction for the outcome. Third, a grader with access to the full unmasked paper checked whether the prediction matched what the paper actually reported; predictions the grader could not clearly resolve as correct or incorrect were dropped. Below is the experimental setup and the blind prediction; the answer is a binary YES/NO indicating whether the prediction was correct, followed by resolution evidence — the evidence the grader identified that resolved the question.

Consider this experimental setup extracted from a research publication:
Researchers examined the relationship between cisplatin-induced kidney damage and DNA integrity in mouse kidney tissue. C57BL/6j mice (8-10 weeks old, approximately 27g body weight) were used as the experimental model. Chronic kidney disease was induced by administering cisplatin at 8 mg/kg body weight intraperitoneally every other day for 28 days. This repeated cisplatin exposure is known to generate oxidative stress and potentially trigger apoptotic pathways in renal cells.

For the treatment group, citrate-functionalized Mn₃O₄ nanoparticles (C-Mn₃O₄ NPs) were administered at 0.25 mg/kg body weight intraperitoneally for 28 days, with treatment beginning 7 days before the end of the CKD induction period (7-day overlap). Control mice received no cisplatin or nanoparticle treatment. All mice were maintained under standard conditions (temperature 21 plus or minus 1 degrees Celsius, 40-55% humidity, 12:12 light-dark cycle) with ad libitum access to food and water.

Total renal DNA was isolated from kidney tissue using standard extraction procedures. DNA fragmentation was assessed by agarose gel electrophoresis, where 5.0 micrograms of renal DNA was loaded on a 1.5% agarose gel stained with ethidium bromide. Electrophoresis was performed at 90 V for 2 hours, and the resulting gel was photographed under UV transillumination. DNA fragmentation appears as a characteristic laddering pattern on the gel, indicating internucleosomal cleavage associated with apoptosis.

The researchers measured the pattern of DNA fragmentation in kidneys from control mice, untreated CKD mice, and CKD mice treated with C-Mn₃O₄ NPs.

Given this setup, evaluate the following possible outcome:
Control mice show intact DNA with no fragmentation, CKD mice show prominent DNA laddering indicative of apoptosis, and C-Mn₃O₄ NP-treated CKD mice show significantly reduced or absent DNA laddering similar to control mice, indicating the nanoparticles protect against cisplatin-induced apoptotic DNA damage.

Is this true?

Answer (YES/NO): YES